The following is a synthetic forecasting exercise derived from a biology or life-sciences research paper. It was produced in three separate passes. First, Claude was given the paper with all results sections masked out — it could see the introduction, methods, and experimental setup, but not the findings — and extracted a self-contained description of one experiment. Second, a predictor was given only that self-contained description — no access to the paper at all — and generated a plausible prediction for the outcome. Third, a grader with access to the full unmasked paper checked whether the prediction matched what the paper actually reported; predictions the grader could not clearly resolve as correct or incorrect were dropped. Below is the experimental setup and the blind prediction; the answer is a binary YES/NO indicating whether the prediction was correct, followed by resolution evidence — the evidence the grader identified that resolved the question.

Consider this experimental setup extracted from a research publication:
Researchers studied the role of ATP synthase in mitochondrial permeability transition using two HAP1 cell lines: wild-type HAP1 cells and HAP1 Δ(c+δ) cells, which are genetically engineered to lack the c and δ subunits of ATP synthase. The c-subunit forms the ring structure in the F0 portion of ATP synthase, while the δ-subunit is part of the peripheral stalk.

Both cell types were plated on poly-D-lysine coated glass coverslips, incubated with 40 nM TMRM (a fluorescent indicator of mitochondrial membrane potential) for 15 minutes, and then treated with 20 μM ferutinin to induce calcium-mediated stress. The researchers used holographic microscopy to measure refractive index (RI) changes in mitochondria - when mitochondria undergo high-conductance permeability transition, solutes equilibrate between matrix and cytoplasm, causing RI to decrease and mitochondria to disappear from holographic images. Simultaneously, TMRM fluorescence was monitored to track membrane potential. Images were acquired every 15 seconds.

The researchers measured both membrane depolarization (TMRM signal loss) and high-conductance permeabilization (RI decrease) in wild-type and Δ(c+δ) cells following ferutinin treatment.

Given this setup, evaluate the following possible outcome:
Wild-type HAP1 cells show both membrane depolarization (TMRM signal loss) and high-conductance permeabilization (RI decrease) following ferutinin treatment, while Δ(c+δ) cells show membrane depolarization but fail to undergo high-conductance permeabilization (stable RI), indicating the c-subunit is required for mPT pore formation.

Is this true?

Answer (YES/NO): YES